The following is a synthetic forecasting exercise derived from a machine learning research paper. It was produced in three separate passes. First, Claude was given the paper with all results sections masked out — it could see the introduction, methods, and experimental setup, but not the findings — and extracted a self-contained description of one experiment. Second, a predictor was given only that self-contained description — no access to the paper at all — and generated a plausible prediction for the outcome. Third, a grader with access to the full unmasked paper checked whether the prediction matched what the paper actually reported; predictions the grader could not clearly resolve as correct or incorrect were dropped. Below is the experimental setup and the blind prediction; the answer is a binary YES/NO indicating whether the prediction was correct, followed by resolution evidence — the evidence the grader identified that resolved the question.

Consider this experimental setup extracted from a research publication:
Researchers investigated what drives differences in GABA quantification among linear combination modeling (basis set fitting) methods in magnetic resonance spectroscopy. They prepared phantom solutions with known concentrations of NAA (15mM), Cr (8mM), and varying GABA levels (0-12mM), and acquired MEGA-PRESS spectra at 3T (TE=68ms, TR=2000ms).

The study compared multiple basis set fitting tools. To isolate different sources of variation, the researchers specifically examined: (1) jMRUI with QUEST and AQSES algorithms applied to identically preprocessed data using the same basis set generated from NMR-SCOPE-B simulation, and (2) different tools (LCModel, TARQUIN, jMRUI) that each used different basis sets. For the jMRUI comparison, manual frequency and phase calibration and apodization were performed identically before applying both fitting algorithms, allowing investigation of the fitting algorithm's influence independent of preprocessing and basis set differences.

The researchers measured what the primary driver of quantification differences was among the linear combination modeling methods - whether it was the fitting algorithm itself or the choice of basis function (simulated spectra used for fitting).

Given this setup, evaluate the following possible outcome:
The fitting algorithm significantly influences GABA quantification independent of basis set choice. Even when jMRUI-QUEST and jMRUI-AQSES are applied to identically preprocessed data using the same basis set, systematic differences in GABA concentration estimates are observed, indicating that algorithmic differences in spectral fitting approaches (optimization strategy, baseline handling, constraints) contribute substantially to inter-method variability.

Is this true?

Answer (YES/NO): NO